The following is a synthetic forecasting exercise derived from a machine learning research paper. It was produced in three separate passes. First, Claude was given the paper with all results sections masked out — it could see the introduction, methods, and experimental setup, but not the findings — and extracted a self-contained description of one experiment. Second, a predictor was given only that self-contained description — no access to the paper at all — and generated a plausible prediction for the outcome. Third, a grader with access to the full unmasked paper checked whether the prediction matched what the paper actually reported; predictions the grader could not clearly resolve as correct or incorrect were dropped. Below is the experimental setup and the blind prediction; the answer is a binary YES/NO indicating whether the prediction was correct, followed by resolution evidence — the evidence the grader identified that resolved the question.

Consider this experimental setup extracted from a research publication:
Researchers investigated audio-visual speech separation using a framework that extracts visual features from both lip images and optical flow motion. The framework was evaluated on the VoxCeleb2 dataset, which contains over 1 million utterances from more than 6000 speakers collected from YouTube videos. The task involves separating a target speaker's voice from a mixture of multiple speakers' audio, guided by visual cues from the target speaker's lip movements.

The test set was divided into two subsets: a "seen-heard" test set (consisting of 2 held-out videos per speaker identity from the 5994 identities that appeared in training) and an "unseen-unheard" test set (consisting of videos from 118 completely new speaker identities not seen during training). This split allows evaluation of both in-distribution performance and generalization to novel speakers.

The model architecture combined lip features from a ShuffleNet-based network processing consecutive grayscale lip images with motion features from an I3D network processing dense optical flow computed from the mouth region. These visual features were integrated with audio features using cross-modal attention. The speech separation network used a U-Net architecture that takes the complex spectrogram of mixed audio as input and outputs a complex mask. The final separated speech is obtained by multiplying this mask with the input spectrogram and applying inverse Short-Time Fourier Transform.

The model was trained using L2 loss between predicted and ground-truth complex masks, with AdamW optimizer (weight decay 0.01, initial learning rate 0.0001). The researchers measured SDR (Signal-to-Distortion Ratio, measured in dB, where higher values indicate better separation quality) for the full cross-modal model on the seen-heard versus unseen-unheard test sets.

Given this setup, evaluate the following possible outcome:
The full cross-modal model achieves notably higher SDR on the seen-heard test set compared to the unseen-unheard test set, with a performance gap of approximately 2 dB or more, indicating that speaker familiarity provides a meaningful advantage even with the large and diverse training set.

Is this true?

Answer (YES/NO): NO